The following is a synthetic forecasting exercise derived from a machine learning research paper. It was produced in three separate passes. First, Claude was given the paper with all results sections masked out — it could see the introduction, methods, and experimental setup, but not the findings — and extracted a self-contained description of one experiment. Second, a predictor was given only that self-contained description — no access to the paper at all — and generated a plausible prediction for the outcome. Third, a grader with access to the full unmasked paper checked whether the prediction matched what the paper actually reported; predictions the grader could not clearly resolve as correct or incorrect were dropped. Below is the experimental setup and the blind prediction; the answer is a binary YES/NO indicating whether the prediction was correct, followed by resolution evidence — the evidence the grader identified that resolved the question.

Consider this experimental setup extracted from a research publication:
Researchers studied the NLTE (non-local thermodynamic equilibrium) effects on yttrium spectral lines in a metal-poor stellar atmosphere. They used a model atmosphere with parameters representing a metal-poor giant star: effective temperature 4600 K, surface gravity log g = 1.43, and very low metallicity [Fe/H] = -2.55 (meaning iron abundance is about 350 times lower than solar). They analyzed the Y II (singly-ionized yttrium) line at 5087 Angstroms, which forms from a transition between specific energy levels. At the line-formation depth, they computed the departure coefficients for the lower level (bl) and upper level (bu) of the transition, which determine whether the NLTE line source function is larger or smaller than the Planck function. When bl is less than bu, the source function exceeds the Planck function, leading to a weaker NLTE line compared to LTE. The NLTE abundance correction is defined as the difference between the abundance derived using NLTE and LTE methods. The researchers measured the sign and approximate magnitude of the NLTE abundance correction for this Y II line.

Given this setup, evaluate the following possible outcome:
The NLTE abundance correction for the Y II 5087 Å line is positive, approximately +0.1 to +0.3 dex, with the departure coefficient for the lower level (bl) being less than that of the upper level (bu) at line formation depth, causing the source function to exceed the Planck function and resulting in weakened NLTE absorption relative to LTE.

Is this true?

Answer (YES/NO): YES